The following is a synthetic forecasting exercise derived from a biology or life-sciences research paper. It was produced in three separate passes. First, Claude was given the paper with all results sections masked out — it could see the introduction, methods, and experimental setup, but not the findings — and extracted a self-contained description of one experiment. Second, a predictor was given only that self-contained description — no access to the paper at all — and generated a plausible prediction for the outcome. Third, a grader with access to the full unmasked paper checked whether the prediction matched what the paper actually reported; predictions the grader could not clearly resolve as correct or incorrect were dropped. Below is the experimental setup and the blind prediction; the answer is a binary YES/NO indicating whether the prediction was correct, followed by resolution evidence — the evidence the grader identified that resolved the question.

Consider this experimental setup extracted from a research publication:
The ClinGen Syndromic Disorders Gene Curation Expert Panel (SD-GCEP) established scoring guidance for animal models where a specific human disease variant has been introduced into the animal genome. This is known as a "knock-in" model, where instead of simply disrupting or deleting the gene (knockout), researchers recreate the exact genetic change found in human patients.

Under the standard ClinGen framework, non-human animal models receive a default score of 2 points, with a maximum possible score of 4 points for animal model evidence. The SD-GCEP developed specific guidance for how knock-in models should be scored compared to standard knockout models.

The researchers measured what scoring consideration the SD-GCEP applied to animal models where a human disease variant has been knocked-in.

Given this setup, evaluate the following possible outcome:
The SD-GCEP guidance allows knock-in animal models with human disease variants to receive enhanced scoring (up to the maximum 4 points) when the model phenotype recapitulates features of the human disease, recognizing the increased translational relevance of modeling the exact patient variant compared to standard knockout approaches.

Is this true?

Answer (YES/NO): YES